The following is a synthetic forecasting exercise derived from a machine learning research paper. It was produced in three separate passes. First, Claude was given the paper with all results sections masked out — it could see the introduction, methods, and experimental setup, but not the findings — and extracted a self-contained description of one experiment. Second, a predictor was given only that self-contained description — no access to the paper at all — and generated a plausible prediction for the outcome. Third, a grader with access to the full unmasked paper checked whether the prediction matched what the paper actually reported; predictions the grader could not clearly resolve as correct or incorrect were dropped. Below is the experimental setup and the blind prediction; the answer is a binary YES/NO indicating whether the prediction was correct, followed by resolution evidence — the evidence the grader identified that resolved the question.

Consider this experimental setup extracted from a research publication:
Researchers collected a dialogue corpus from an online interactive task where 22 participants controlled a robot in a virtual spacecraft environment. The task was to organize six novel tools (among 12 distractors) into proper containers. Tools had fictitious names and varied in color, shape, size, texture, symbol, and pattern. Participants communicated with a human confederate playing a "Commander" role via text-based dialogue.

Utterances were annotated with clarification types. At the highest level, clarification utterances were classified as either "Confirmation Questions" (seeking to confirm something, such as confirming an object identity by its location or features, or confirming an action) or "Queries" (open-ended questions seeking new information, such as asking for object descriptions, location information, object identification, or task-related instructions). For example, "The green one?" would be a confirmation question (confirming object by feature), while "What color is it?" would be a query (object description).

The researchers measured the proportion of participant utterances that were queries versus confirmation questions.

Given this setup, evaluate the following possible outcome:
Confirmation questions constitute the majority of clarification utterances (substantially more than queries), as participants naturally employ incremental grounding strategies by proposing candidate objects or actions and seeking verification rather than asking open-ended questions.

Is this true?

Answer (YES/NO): NO